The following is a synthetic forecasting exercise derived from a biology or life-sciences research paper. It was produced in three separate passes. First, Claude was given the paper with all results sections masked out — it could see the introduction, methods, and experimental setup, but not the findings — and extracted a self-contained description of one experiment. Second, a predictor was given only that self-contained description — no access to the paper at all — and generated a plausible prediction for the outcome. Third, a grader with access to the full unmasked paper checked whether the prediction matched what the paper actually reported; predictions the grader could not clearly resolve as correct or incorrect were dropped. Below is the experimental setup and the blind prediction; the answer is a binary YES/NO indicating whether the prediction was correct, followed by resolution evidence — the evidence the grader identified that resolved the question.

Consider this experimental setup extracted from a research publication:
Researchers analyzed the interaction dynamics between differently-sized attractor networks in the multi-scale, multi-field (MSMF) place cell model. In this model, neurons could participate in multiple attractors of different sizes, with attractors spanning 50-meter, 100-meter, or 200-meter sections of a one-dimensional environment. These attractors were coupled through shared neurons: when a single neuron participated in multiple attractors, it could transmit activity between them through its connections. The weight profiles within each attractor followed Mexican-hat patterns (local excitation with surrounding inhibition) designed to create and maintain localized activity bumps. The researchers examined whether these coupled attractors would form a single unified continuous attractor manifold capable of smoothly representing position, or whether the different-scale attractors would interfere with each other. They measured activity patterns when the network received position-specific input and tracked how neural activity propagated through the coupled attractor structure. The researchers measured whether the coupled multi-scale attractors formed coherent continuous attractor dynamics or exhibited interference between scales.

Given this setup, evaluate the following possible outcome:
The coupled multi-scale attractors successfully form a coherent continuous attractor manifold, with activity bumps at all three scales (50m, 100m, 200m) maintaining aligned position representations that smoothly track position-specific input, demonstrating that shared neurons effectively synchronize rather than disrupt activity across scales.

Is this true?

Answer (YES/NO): NO